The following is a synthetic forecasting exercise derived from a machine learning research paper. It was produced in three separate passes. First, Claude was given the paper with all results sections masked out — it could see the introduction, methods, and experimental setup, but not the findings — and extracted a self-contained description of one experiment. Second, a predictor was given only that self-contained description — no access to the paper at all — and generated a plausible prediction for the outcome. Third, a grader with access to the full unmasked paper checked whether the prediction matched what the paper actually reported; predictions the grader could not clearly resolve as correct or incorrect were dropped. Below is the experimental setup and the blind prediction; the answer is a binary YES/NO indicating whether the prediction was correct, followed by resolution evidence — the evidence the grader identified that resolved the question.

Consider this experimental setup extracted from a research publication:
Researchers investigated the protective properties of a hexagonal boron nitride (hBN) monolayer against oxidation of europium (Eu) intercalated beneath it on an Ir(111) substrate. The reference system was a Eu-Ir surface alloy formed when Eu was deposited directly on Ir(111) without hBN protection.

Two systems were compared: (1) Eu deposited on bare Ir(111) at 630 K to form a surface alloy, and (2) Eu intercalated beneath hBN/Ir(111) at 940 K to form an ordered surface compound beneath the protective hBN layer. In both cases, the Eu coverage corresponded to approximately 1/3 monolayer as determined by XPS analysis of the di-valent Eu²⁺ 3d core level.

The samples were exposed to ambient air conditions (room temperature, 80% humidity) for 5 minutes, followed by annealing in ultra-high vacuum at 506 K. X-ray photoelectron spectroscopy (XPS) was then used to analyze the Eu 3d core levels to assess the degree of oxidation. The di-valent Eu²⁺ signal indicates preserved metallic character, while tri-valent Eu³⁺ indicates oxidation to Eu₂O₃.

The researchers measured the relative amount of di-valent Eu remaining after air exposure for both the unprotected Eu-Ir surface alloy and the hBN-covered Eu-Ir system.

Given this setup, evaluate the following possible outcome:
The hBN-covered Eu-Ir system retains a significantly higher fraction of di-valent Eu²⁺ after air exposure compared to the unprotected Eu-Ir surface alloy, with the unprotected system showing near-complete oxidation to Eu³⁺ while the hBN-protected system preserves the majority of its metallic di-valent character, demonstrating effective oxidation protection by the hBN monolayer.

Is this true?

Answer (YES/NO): NO